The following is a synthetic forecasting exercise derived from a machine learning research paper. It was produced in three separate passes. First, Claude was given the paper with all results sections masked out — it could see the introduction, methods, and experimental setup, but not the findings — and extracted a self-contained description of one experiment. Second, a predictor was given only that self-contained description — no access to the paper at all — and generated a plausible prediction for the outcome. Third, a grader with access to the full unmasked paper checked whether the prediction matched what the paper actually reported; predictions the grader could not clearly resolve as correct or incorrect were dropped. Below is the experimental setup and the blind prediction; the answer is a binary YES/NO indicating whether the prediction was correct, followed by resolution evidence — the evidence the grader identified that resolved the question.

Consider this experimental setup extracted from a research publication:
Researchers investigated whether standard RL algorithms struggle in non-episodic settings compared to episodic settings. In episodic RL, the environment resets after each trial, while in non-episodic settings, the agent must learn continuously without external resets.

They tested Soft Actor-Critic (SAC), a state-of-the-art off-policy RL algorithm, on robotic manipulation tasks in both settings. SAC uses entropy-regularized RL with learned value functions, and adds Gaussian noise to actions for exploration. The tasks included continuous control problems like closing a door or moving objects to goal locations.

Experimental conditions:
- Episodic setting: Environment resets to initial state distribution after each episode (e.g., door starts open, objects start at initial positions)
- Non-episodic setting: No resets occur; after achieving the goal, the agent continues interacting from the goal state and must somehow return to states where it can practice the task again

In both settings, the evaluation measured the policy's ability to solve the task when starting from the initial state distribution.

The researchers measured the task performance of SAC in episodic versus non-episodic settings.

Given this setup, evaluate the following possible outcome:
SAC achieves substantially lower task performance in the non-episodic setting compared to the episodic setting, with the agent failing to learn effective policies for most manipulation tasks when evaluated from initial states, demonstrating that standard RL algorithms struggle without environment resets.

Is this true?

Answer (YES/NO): YES